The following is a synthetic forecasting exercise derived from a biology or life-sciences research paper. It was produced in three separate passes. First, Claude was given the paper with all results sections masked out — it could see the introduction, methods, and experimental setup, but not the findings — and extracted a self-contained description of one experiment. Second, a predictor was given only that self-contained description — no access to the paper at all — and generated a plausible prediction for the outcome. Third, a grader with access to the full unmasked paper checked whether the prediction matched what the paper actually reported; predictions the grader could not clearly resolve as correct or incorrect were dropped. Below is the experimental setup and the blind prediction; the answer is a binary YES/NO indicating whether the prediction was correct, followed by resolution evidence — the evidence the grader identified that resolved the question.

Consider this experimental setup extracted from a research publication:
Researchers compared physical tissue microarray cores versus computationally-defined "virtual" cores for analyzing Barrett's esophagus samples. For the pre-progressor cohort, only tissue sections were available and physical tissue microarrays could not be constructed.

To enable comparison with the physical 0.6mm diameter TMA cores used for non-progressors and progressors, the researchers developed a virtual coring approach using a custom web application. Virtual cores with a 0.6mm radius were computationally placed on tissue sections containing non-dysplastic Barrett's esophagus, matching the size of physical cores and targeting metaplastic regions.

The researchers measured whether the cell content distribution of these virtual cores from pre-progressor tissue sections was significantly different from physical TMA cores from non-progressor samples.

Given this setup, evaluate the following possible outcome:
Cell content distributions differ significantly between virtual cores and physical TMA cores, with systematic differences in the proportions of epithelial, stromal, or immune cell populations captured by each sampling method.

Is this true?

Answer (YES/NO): NO